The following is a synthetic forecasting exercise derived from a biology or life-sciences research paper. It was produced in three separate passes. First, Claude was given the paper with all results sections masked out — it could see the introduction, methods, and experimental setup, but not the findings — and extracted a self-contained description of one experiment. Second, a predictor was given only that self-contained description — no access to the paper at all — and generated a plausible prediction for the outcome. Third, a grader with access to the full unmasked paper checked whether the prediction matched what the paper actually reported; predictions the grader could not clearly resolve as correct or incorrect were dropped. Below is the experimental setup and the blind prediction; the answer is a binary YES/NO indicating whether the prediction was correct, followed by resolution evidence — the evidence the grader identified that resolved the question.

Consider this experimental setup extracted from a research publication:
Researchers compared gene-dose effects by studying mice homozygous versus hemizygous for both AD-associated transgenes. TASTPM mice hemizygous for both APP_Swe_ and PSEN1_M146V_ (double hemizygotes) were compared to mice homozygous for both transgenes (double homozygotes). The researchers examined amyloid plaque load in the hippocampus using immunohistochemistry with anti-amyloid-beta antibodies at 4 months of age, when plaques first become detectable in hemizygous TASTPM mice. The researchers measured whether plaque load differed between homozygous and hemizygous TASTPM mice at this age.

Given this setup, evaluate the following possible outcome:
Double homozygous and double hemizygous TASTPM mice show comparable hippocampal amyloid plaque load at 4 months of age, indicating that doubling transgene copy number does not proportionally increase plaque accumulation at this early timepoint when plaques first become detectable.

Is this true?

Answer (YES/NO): NO